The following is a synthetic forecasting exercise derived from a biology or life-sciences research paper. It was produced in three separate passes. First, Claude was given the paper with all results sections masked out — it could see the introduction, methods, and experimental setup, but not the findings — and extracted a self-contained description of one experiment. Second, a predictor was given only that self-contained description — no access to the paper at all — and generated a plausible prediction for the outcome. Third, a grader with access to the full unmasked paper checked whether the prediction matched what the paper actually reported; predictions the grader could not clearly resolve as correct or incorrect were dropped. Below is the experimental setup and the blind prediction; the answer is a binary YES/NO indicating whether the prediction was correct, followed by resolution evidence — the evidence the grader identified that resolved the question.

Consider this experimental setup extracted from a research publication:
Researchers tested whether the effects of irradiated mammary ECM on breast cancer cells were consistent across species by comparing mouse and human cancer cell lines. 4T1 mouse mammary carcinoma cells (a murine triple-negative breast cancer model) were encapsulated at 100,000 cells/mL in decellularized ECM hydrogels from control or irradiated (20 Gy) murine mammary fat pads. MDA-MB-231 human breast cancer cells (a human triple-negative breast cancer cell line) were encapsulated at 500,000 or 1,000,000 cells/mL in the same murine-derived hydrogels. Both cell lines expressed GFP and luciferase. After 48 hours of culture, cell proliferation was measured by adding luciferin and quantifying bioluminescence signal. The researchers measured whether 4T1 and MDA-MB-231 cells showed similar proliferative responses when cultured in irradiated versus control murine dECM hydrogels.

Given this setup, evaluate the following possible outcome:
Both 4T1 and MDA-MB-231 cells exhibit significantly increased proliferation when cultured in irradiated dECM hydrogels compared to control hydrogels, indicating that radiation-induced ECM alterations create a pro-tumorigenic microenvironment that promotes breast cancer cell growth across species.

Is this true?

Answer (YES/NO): YES